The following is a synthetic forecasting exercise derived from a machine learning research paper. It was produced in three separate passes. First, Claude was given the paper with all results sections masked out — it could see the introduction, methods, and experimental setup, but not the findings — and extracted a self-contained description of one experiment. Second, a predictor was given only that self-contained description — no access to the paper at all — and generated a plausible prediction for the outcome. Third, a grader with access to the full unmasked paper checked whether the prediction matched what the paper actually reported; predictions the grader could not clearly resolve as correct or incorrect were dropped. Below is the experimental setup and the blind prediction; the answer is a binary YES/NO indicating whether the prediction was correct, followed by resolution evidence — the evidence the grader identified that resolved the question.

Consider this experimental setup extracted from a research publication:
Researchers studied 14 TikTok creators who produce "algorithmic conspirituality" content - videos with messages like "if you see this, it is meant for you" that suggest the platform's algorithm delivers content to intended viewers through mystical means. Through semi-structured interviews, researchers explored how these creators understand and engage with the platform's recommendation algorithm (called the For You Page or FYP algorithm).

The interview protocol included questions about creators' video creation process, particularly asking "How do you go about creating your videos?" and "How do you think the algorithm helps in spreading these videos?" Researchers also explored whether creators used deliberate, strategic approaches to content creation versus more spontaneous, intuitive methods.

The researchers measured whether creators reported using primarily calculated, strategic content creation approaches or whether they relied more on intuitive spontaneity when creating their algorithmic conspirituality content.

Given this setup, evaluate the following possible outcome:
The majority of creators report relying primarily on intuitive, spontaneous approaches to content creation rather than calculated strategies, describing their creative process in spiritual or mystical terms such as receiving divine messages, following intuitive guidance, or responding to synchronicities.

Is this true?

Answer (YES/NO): YES